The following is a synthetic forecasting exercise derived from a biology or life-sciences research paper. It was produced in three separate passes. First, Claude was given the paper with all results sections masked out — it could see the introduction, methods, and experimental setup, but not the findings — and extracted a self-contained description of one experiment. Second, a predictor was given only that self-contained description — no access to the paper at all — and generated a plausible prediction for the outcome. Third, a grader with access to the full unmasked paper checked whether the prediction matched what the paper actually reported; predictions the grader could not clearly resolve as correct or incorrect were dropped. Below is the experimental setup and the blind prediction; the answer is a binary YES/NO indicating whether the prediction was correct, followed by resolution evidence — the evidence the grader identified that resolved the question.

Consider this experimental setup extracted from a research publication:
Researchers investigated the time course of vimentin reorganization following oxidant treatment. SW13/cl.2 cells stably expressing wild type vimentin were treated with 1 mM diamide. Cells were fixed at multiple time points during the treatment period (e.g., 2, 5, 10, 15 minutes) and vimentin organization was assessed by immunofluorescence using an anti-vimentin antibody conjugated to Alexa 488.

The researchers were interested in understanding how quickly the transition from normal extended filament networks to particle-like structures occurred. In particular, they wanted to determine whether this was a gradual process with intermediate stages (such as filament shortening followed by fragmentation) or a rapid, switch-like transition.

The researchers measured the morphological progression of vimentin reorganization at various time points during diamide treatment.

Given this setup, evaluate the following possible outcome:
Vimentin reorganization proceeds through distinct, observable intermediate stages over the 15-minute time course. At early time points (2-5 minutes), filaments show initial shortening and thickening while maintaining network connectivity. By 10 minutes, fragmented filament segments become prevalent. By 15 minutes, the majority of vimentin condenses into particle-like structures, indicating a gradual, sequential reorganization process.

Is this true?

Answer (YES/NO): NO